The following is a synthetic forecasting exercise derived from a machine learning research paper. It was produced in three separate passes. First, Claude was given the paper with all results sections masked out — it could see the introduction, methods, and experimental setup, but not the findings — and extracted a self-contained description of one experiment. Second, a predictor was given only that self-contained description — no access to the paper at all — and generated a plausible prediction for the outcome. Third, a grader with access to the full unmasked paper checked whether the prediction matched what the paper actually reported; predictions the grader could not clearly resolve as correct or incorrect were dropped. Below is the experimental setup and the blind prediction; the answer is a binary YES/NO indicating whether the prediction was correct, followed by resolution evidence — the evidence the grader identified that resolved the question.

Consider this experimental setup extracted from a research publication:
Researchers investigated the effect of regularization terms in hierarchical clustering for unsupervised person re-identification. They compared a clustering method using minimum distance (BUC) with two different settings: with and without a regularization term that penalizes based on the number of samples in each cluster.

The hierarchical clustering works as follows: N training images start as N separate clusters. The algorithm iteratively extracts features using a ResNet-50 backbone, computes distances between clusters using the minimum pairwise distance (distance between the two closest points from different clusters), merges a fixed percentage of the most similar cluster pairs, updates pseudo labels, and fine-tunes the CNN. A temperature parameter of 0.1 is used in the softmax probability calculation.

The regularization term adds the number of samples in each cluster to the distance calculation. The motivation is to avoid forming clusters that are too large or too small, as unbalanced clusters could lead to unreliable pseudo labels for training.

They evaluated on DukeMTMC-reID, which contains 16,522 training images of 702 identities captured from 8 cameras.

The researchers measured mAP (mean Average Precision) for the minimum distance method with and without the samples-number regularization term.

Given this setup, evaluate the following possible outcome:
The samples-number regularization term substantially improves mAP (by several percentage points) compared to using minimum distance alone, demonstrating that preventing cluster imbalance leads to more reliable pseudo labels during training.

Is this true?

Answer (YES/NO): YES